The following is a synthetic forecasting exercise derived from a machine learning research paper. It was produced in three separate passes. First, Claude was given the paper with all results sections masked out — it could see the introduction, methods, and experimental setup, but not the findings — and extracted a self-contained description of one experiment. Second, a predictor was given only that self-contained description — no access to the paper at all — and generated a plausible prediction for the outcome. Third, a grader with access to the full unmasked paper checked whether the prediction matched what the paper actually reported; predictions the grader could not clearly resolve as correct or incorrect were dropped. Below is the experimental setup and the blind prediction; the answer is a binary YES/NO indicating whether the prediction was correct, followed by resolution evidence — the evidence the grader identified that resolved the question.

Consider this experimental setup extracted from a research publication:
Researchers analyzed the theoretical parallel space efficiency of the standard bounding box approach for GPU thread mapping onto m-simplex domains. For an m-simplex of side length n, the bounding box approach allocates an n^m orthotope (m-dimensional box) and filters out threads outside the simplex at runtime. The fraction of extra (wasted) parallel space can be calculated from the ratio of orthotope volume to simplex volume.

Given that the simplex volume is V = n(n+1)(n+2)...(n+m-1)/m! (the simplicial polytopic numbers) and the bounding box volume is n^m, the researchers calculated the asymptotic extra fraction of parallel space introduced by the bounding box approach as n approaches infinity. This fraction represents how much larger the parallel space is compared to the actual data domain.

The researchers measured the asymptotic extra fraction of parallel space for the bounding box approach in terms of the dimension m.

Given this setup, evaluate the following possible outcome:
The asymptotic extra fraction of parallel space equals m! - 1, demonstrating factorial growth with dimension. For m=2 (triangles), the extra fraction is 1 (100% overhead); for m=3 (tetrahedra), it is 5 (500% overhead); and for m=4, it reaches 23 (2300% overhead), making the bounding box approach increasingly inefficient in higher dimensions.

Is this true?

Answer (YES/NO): YES